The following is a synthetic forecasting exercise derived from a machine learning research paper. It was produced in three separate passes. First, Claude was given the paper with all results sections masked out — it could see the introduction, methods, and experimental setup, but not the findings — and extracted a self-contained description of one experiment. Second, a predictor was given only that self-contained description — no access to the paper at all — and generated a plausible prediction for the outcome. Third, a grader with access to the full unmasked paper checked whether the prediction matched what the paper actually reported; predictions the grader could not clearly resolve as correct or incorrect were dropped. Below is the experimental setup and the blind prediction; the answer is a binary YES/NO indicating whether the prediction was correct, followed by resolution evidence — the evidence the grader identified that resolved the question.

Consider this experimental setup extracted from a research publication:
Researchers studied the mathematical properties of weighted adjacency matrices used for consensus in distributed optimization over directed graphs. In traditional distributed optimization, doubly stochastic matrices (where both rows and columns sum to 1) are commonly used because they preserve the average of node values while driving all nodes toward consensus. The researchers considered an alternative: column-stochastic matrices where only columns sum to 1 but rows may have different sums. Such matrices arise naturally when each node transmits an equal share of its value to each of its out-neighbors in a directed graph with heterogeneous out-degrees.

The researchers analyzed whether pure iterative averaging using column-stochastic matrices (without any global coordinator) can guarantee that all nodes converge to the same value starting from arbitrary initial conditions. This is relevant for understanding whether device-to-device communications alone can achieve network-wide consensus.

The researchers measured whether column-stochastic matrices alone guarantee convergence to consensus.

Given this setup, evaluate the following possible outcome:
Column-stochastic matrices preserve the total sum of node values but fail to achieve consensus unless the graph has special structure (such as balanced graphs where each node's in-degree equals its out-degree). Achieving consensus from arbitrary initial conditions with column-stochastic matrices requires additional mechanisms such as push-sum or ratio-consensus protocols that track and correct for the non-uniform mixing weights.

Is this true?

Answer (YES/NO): NO